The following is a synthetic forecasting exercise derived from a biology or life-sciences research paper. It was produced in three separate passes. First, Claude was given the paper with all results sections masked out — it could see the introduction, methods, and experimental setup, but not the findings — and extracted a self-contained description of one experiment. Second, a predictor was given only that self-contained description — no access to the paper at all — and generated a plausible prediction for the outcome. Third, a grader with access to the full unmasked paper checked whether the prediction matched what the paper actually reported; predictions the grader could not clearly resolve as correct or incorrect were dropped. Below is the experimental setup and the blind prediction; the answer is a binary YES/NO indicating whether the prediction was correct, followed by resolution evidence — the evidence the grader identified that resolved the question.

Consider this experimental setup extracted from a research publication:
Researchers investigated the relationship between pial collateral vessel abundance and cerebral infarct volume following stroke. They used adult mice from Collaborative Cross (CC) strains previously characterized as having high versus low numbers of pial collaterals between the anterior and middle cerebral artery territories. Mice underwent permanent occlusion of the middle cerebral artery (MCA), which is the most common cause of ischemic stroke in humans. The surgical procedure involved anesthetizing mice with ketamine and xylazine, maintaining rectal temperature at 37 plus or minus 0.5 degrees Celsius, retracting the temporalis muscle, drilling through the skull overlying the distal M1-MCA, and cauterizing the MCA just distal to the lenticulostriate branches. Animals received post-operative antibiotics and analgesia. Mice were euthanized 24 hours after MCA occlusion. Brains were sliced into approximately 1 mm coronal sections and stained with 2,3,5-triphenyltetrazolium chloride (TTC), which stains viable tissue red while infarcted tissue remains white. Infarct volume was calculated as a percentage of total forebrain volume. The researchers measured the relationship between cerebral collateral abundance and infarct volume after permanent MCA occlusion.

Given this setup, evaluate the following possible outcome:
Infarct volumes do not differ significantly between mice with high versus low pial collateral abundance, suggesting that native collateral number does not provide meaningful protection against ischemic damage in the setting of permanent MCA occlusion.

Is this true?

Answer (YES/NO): NO